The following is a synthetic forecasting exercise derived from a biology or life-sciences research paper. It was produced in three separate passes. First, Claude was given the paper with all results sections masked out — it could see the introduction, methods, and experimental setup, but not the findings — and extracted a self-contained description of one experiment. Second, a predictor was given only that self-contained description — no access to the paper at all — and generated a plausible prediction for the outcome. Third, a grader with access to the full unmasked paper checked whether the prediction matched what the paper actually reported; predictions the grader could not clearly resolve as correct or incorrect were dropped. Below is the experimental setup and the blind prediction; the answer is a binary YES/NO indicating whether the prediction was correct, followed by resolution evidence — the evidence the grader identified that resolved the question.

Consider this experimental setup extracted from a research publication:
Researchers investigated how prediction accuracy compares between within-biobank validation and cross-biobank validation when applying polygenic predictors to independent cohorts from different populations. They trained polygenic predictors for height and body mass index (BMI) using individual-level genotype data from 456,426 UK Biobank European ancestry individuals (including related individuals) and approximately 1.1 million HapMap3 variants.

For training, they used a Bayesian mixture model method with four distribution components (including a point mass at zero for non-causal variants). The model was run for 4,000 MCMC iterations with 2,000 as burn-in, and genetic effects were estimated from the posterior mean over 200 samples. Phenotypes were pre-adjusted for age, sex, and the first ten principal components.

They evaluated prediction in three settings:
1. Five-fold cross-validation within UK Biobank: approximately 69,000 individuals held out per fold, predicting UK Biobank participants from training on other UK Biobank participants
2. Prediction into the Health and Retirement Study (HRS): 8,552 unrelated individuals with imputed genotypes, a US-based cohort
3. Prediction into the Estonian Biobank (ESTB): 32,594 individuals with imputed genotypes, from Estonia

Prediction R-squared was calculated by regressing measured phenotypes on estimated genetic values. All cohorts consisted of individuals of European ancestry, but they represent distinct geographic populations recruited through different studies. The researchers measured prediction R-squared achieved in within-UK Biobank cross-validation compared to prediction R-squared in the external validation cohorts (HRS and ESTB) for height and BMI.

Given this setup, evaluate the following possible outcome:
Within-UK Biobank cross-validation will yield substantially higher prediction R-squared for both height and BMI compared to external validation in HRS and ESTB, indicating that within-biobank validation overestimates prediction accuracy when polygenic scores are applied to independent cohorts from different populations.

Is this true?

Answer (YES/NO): NO